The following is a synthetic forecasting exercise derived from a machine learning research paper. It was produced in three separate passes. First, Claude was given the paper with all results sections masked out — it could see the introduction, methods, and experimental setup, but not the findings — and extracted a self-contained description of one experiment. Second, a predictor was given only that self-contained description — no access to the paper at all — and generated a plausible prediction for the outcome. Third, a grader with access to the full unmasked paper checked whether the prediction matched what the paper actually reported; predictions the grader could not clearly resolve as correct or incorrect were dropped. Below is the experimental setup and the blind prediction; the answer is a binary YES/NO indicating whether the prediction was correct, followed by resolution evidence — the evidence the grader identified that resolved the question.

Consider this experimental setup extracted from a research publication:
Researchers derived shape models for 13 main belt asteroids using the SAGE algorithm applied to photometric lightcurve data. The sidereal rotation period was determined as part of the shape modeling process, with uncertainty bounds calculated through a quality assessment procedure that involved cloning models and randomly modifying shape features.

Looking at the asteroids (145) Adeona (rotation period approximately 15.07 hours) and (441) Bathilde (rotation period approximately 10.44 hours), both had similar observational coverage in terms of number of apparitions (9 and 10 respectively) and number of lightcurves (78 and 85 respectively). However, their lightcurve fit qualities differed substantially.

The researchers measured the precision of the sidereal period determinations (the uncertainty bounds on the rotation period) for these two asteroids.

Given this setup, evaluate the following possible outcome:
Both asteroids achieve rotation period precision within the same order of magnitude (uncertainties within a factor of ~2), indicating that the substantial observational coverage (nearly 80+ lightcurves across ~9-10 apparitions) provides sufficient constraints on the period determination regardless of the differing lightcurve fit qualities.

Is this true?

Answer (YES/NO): NO